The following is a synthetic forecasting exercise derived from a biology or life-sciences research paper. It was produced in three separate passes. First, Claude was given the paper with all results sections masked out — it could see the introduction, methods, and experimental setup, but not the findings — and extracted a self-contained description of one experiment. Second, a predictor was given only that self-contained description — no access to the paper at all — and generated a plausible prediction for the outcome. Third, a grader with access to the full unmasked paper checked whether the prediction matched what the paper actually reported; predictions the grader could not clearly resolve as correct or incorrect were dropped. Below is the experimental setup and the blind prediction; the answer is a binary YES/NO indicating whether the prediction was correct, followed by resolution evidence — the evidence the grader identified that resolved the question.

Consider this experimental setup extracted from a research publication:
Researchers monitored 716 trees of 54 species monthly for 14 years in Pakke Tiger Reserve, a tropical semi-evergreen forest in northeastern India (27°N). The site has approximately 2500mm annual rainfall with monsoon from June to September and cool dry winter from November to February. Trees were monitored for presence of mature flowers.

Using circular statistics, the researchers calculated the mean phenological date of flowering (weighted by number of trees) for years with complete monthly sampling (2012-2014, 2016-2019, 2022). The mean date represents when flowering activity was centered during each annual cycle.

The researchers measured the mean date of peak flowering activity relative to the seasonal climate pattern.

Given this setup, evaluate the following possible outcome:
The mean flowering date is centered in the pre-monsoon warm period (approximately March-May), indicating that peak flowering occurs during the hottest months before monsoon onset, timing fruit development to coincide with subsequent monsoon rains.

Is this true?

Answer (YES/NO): YES